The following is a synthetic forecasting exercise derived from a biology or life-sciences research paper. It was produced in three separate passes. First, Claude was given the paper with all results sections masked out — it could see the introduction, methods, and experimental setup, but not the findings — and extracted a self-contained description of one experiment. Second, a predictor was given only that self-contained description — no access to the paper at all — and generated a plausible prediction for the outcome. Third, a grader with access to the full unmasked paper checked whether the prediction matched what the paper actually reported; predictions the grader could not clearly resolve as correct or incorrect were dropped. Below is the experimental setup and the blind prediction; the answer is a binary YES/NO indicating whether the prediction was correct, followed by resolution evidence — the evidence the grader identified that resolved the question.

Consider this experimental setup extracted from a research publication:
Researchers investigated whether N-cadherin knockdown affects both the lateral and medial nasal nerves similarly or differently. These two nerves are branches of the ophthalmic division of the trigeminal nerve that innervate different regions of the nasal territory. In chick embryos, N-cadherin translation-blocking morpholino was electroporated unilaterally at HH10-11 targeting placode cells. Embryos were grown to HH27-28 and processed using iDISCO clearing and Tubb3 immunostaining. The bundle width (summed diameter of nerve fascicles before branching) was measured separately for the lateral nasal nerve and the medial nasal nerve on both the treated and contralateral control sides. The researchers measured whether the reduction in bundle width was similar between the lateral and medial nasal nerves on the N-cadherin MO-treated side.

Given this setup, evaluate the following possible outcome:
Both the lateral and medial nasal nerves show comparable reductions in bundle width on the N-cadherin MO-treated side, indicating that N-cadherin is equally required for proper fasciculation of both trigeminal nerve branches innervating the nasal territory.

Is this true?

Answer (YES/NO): NO